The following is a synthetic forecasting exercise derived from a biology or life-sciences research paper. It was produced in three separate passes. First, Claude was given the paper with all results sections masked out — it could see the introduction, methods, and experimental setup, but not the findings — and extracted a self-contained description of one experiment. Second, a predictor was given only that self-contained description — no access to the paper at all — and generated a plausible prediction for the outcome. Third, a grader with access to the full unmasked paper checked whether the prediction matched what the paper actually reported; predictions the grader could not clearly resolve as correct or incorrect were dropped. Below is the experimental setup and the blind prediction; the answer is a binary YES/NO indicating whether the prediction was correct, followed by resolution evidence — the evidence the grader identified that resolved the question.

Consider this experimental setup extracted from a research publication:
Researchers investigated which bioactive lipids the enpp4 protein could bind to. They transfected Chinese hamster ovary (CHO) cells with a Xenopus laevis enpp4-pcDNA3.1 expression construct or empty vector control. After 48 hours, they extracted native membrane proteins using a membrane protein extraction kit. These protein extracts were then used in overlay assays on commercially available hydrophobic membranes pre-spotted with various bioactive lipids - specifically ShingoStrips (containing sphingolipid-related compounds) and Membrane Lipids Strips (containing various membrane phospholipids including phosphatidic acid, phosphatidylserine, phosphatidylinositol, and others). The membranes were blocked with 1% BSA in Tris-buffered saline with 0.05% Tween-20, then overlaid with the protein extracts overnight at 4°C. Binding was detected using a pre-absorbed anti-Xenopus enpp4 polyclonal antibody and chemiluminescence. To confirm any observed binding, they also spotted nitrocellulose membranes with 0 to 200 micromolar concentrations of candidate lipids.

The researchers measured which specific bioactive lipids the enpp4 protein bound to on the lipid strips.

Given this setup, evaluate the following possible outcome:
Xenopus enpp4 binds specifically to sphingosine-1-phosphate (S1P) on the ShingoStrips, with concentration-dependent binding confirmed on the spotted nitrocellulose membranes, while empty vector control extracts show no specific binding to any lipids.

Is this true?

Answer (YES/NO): NO